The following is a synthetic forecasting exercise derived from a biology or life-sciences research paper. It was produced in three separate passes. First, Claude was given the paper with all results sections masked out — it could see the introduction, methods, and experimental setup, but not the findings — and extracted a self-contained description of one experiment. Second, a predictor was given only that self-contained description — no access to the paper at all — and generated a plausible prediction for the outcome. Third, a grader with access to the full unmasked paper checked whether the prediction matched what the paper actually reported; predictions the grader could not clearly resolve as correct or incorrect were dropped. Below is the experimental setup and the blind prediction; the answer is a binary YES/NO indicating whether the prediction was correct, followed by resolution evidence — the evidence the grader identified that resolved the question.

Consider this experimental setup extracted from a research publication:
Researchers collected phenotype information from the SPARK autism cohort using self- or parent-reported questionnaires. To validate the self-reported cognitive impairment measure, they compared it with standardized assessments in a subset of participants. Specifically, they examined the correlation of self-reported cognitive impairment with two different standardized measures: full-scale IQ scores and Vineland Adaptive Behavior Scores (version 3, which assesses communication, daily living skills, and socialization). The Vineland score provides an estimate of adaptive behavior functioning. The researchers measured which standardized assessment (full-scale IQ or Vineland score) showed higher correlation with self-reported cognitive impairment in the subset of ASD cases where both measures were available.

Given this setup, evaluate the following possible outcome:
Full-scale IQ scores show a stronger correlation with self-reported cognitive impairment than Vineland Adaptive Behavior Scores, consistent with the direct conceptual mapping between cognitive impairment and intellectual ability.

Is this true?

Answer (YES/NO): NO